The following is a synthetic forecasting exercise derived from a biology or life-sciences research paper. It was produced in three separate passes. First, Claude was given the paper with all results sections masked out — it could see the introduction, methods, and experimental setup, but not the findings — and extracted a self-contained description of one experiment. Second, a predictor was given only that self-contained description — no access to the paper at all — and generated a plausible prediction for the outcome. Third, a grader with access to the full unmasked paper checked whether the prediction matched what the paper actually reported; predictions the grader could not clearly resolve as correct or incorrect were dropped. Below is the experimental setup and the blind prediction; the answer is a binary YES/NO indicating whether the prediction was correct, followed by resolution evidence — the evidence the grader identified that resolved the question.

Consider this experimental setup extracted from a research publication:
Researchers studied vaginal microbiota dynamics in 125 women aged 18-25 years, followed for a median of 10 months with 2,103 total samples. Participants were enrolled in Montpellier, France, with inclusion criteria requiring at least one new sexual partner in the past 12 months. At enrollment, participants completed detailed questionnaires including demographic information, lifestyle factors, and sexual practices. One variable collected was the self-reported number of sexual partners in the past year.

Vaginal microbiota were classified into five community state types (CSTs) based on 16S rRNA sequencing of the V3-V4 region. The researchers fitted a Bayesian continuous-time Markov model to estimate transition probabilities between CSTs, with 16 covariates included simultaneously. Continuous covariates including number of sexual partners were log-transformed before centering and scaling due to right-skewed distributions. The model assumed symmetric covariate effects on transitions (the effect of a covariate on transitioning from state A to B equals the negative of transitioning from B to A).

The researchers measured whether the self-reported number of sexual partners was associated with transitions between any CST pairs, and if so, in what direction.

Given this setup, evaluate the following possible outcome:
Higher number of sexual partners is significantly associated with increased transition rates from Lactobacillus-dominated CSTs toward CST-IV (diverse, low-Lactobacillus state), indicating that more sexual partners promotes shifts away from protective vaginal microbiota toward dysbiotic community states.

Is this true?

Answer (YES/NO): NO